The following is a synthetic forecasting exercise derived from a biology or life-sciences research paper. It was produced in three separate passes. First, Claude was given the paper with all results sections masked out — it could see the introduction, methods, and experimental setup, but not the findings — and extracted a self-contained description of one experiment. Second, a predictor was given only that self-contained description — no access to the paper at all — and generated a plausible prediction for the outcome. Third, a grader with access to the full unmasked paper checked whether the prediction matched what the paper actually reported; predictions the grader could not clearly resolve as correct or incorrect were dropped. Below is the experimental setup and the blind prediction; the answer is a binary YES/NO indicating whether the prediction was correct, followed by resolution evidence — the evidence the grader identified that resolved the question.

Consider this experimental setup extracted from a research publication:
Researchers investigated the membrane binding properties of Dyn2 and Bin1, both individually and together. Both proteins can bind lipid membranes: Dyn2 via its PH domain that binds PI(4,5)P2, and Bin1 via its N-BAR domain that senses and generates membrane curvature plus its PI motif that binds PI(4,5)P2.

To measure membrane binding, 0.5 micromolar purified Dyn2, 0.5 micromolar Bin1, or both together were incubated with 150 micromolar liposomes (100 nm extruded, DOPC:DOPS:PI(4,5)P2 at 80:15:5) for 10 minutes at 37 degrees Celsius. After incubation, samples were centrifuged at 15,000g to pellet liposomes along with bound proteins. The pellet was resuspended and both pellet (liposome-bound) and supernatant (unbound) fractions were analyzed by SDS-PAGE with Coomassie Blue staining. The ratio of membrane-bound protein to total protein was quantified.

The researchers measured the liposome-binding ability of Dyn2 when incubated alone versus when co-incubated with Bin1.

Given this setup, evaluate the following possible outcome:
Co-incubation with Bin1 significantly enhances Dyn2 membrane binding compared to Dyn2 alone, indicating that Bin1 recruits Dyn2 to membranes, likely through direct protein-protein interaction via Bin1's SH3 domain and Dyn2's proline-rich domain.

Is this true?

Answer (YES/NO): NO